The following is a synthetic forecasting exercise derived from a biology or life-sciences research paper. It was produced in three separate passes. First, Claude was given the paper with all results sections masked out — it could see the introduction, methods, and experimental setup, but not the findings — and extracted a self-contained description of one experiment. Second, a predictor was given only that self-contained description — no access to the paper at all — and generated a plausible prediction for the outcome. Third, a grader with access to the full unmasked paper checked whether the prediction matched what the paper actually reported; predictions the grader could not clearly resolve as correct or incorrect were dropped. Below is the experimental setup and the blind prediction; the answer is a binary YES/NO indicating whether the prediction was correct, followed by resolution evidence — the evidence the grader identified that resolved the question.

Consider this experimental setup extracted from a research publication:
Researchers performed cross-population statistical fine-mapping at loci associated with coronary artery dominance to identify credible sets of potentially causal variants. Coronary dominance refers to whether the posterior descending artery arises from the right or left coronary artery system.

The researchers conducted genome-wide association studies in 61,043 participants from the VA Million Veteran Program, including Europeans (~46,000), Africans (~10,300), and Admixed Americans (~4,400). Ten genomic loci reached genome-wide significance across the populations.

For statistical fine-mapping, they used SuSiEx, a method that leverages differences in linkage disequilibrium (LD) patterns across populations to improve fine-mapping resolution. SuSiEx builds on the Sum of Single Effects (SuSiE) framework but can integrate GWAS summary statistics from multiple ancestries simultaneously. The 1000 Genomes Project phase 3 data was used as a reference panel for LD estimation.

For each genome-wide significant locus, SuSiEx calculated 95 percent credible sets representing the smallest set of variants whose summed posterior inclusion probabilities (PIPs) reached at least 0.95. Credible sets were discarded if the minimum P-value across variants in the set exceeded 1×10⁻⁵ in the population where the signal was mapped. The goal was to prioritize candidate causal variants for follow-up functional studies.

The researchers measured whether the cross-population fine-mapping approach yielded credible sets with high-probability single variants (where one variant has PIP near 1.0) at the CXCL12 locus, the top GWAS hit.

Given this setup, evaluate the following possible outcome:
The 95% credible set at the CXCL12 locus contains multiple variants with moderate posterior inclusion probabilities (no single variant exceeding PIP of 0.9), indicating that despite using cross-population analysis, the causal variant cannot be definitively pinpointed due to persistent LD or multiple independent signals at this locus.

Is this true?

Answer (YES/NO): NO